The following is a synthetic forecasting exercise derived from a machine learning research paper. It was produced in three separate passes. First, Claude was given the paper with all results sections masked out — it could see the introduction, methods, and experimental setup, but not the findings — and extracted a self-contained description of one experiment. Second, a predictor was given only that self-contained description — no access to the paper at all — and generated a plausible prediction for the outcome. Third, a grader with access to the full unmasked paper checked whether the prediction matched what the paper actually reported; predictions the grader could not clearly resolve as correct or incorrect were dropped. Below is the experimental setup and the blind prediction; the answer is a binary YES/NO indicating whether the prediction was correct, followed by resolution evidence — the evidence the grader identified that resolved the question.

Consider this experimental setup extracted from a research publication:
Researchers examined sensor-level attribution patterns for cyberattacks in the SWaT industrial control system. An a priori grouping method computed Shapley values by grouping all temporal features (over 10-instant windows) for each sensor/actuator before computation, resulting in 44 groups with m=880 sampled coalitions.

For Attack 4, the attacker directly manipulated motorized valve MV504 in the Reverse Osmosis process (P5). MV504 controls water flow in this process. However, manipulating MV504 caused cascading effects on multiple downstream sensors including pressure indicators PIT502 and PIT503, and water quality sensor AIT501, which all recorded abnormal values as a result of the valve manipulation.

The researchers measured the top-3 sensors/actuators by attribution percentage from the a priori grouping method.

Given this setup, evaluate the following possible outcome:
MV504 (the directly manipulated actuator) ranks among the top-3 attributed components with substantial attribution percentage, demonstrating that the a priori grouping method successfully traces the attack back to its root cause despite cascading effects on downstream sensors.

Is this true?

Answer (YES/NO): NO